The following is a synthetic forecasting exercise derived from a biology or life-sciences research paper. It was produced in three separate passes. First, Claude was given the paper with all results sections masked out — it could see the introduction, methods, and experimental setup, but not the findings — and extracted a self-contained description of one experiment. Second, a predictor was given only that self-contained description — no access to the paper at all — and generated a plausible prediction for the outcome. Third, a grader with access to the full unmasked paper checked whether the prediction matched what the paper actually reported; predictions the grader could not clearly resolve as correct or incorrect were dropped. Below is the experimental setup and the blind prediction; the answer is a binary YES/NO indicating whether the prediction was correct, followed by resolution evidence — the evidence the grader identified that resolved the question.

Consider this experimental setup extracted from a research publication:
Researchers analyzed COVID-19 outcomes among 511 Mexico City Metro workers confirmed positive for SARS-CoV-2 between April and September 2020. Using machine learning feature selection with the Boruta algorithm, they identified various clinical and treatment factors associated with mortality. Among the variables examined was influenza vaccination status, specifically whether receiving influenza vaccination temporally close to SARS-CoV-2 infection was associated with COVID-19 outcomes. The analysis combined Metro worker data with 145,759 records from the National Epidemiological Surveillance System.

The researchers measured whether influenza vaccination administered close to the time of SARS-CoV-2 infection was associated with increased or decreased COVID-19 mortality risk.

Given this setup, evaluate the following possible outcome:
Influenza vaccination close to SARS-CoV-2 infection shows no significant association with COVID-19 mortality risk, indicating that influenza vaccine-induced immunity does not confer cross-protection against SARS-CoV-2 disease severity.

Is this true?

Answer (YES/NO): NO